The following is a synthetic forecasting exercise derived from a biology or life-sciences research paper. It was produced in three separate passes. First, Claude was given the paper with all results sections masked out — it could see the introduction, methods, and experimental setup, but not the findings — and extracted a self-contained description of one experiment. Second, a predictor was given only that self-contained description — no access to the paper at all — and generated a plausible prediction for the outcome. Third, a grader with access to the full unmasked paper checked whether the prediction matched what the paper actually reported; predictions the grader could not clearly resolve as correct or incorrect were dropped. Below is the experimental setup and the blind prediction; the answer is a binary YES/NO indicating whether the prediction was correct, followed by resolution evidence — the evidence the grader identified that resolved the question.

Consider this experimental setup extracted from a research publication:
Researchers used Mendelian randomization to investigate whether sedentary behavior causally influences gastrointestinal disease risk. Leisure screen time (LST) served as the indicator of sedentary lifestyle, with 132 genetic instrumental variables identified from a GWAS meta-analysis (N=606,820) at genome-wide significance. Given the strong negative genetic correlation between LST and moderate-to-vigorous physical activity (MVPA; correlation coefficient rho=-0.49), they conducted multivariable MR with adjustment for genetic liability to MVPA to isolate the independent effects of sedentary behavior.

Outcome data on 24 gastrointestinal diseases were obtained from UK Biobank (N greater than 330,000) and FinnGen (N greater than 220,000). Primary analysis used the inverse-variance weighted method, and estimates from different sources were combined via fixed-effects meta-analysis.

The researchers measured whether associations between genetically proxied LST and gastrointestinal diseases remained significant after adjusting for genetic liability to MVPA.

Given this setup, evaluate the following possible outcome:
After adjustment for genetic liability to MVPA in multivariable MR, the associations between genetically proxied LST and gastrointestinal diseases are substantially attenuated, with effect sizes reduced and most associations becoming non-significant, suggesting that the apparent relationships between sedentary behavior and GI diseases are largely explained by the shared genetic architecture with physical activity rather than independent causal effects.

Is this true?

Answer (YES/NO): NO